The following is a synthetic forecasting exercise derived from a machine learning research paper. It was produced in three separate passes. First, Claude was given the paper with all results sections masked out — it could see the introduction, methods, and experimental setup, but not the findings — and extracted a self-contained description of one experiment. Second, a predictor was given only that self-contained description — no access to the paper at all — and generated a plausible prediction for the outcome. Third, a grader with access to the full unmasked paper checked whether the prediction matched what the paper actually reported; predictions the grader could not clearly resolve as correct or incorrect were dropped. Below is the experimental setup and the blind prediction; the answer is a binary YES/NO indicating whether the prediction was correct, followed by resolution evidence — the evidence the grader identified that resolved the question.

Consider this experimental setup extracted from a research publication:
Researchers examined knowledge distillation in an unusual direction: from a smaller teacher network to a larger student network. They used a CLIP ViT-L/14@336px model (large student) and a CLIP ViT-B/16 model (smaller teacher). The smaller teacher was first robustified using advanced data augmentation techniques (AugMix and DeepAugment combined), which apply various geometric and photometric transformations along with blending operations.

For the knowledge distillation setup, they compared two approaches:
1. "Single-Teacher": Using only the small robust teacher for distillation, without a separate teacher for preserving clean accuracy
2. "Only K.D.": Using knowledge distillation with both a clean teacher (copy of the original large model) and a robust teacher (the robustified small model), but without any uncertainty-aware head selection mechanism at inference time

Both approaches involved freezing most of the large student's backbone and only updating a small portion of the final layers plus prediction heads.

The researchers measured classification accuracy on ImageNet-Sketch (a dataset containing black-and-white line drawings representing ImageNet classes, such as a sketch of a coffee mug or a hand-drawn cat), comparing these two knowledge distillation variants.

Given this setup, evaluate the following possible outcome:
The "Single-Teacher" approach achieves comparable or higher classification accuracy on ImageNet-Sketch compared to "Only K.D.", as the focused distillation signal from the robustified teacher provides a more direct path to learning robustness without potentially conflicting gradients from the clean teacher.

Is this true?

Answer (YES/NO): NO